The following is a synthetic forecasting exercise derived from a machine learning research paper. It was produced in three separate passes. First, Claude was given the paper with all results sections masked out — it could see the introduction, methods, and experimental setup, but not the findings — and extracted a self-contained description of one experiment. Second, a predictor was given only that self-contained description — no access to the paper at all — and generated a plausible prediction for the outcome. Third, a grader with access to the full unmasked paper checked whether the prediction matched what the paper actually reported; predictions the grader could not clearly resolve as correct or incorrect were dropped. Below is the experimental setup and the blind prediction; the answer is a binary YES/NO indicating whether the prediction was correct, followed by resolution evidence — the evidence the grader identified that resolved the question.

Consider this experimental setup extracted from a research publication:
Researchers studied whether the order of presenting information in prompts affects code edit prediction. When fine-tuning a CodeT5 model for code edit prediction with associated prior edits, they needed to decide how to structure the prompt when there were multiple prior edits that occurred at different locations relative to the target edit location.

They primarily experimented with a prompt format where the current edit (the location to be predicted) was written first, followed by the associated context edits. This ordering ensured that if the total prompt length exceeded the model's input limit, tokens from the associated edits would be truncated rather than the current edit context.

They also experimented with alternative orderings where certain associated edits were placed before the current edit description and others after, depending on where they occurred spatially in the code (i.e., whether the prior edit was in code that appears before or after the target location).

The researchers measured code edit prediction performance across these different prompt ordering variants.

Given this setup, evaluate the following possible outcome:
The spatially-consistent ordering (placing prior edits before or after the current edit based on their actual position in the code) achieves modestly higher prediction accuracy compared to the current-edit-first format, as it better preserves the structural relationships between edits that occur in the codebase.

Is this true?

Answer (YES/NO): NO